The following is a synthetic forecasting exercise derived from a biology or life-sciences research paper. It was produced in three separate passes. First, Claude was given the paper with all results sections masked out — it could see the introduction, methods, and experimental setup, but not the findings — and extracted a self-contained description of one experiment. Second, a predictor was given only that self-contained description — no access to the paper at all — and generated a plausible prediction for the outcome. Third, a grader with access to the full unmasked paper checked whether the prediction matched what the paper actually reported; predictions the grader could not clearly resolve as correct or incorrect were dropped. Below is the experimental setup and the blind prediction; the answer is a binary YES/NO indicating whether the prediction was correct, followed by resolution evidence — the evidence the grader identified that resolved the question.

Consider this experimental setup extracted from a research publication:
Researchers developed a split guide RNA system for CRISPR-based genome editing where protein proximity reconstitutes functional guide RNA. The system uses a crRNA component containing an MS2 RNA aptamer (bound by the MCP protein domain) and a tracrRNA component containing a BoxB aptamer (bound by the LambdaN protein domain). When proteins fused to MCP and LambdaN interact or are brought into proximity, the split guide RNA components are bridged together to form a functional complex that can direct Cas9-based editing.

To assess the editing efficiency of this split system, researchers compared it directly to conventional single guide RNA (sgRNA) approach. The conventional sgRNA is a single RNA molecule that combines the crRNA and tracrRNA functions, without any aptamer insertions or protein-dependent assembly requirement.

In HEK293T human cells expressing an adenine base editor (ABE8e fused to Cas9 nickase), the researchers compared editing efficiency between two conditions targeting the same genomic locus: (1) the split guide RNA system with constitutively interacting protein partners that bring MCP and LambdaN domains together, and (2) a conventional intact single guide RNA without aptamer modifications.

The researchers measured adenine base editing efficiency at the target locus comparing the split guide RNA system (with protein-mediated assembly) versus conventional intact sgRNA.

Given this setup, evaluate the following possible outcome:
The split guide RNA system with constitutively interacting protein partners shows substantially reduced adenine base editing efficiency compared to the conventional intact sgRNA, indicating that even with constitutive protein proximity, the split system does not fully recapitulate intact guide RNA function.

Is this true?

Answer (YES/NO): NO